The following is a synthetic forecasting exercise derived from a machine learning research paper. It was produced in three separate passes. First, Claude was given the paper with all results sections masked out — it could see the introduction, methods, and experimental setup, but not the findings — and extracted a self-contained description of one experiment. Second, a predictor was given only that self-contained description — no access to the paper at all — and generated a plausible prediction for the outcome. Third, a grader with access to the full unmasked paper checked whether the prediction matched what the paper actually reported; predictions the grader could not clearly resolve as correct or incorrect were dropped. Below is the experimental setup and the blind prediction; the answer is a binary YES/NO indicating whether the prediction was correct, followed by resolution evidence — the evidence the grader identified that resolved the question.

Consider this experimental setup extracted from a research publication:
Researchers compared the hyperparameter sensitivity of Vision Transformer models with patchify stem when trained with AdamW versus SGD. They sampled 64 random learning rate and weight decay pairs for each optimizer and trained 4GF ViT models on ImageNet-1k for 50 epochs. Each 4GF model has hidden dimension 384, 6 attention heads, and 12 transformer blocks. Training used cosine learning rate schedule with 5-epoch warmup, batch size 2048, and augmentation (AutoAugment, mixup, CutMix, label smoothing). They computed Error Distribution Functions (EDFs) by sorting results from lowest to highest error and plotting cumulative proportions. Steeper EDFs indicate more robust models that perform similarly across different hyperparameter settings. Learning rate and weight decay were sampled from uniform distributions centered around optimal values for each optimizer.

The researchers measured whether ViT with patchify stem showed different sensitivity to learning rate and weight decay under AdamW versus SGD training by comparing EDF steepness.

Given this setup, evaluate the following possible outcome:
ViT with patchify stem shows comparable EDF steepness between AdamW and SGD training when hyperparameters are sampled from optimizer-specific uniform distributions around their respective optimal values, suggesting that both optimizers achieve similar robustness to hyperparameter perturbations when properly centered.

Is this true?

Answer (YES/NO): NO